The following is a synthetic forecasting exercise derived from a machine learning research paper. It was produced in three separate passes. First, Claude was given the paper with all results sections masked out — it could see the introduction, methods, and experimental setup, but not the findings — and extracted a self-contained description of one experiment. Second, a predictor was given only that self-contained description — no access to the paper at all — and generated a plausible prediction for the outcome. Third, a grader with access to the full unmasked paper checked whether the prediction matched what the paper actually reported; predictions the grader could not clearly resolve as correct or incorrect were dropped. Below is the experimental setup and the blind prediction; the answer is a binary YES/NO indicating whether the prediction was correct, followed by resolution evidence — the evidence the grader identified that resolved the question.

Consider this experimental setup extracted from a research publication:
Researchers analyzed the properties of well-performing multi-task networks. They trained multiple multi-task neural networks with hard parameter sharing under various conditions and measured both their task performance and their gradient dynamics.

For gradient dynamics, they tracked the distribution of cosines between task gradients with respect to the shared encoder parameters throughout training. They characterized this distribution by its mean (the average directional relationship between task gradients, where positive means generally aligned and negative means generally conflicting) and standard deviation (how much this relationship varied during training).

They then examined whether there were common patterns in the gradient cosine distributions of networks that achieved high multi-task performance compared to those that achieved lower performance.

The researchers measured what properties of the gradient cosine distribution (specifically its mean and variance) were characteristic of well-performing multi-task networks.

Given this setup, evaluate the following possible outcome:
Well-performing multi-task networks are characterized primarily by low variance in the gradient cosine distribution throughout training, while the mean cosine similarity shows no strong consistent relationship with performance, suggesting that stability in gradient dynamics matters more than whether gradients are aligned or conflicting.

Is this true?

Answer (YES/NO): NO